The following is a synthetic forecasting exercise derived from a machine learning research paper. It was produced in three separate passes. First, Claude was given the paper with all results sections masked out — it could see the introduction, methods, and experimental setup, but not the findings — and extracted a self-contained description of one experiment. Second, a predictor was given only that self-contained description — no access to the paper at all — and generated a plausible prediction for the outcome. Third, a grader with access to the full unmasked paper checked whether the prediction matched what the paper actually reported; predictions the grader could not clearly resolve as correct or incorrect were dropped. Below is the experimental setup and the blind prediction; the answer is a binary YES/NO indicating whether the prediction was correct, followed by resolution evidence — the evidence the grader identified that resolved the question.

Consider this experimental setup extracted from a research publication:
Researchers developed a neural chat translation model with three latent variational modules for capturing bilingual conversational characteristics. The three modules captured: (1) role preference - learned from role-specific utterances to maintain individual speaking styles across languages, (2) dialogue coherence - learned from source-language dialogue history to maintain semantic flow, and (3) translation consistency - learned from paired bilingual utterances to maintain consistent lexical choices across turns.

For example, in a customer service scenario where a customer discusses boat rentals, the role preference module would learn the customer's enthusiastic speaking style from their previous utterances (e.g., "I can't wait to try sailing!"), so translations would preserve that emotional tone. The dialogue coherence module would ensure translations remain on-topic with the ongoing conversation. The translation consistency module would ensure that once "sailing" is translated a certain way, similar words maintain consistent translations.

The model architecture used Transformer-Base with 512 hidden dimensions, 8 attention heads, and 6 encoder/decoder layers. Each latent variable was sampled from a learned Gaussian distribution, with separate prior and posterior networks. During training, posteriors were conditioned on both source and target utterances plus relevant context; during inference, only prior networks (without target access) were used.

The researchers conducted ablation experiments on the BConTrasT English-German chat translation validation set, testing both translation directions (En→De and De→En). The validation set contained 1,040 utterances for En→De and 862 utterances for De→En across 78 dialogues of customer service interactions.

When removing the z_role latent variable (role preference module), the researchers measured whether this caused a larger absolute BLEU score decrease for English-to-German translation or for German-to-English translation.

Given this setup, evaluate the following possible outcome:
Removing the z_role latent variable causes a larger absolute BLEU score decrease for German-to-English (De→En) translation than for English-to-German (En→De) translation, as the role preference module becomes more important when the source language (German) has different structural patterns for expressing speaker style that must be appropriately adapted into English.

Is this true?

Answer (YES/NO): YES